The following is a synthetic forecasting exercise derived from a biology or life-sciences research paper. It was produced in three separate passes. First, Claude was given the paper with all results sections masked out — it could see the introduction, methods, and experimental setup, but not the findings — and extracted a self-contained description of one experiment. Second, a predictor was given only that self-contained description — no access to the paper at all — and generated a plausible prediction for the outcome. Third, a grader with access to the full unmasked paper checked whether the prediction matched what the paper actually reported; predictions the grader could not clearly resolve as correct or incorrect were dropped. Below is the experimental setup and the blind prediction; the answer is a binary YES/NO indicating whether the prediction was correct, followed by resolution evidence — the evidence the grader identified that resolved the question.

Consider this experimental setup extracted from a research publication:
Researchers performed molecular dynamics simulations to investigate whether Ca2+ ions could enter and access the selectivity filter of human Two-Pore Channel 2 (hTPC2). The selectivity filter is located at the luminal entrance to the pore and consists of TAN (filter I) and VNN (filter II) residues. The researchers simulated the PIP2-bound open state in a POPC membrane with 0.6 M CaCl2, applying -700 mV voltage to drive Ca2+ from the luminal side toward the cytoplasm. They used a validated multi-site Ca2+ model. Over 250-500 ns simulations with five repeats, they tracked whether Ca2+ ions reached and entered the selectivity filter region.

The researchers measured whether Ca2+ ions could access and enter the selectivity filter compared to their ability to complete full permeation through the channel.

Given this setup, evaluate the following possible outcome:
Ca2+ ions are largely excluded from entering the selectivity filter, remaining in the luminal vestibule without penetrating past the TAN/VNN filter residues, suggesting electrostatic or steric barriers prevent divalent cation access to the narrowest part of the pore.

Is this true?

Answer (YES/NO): NO